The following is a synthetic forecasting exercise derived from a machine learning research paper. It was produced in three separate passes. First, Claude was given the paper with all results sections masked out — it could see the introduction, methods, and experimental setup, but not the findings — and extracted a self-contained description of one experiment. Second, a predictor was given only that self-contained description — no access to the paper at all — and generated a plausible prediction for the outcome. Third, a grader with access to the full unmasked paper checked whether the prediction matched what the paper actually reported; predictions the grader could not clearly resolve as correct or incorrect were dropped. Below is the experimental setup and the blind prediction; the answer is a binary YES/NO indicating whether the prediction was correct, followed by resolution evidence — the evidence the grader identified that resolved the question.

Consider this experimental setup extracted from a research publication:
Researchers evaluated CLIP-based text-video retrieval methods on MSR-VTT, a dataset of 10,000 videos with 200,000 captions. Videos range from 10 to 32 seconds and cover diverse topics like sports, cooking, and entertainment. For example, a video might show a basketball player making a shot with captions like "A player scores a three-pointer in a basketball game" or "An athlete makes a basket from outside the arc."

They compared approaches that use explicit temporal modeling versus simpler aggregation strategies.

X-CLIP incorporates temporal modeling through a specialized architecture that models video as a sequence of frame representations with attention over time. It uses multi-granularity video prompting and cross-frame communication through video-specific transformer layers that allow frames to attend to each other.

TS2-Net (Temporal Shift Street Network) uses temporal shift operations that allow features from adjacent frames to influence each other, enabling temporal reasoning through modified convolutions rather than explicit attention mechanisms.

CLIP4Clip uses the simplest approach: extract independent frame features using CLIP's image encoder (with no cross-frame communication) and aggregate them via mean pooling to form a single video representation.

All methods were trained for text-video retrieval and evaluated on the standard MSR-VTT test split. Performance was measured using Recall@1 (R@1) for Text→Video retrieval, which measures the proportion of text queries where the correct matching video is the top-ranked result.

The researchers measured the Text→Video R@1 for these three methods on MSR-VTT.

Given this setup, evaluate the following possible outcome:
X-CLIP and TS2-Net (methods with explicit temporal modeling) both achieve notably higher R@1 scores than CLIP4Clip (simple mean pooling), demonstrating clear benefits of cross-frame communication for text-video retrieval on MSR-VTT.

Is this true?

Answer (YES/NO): NO